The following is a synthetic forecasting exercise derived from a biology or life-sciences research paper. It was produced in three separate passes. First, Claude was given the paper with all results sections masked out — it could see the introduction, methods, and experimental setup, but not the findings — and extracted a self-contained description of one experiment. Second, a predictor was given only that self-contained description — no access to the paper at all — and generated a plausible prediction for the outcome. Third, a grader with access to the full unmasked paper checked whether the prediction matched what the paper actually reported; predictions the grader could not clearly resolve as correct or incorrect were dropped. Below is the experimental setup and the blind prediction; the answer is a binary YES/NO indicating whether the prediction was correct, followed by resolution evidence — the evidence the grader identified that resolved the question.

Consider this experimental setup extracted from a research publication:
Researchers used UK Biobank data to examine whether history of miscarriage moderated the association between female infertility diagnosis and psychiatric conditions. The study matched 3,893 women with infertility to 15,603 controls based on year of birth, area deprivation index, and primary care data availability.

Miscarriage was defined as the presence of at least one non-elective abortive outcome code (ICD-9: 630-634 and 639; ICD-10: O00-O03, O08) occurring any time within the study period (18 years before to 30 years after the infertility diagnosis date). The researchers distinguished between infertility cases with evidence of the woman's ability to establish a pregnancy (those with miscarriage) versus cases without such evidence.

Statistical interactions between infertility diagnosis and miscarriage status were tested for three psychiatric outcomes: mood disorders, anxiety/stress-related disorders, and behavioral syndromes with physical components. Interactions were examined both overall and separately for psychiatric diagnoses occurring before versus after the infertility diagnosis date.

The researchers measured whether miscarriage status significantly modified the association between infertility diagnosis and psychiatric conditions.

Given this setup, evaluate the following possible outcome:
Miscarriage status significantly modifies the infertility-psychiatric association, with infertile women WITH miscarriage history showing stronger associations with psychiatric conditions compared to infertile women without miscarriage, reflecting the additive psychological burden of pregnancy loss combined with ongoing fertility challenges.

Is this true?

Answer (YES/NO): NO